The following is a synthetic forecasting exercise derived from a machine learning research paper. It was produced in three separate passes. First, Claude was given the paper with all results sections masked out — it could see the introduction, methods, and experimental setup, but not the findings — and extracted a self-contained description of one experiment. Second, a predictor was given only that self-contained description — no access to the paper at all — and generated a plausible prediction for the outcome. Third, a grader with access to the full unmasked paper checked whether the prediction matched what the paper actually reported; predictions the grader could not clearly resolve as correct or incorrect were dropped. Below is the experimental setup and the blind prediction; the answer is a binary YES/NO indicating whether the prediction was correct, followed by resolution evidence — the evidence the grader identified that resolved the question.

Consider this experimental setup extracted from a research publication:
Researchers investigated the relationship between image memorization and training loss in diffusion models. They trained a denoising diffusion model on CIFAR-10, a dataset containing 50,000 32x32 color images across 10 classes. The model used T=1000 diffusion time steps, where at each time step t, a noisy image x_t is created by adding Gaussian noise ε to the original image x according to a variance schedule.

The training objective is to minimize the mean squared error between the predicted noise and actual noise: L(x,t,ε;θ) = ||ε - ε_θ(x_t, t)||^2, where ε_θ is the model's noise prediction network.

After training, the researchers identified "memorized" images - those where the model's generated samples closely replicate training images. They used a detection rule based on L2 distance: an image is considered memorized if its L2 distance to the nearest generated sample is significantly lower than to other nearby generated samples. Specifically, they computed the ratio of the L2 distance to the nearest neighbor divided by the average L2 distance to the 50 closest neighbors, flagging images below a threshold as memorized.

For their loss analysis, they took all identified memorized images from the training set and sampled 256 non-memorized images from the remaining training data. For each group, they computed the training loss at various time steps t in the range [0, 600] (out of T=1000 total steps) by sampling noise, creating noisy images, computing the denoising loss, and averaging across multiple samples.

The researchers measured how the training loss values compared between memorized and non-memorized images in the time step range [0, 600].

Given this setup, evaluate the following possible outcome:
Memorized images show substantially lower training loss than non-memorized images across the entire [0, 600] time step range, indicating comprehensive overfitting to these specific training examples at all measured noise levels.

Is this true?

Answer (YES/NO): YES